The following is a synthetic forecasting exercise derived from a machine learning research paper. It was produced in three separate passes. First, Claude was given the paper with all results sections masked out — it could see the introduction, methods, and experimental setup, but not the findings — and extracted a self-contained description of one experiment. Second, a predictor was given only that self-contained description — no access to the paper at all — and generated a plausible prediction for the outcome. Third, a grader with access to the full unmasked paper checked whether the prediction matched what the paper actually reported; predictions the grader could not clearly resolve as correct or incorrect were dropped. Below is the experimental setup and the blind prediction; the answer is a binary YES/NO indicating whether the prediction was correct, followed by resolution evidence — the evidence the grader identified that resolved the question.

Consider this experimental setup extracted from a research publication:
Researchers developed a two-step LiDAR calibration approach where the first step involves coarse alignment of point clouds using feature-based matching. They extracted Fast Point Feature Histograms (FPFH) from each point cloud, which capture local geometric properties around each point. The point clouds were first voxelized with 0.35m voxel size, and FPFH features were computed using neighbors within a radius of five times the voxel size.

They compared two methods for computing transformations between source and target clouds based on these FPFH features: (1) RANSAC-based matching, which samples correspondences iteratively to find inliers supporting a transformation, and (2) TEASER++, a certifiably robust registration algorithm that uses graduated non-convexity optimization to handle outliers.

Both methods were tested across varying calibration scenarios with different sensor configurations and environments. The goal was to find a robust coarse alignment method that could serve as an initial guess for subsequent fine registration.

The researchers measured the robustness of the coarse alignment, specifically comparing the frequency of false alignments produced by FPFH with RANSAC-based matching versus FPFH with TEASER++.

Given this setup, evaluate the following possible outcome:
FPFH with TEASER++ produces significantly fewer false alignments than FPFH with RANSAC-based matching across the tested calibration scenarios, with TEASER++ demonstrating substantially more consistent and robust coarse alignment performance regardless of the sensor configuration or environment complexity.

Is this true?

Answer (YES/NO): YES